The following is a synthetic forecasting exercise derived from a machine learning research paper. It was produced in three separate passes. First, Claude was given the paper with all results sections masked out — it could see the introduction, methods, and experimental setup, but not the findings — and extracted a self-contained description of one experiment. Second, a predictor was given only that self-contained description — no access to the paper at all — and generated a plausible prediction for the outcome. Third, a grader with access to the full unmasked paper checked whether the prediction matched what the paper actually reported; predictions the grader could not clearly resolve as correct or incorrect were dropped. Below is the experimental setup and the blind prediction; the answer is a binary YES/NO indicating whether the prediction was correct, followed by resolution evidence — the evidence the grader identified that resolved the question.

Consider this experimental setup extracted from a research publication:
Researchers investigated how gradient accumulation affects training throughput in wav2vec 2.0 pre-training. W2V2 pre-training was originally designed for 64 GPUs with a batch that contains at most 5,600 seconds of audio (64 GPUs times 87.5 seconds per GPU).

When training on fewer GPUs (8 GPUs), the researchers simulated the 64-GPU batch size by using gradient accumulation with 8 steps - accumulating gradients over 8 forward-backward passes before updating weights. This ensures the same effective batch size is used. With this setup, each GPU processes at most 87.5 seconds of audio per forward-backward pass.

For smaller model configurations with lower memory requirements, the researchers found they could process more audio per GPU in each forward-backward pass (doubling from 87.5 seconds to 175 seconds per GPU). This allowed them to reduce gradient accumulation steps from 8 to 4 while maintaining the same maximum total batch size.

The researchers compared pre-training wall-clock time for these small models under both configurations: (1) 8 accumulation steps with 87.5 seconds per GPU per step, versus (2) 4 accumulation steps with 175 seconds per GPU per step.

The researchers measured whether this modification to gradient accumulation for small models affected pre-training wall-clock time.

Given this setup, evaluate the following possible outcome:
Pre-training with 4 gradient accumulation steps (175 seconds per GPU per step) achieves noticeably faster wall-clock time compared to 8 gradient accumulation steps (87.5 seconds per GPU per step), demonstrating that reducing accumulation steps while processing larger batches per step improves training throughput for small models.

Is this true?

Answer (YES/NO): YES